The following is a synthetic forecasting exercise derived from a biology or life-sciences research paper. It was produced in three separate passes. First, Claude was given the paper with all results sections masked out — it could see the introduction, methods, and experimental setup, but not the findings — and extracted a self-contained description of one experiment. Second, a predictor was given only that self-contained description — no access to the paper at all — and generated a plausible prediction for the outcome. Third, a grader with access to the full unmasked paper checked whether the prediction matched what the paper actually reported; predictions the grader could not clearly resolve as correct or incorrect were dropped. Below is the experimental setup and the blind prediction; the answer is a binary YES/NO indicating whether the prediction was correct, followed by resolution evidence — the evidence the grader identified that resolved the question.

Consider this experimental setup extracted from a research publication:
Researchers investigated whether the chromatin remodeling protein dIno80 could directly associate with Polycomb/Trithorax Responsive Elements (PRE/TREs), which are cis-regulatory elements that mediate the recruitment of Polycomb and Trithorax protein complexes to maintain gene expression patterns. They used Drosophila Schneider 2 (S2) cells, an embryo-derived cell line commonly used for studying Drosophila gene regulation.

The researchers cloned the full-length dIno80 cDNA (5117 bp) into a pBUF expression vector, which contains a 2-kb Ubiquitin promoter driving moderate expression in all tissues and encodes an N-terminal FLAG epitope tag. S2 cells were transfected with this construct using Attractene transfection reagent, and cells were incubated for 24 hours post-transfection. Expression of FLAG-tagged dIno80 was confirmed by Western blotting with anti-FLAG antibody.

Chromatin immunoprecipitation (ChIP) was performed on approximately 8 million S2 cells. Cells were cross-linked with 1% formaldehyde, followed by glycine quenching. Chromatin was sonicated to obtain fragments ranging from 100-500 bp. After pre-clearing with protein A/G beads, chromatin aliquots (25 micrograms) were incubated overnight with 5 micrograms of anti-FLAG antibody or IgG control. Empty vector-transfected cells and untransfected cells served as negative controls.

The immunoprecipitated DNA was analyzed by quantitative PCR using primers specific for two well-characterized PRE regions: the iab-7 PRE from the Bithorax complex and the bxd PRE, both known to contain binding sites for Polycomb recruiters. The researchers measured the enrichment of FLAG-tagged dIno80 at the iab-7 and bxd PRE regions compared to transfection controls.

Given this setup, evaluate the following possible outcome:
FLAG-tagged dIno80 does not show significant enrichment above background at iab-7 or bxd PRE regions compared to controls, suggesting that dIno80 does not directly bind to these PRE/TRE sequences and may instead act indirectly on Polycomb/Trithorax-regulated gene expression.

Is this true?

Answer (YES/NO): NO